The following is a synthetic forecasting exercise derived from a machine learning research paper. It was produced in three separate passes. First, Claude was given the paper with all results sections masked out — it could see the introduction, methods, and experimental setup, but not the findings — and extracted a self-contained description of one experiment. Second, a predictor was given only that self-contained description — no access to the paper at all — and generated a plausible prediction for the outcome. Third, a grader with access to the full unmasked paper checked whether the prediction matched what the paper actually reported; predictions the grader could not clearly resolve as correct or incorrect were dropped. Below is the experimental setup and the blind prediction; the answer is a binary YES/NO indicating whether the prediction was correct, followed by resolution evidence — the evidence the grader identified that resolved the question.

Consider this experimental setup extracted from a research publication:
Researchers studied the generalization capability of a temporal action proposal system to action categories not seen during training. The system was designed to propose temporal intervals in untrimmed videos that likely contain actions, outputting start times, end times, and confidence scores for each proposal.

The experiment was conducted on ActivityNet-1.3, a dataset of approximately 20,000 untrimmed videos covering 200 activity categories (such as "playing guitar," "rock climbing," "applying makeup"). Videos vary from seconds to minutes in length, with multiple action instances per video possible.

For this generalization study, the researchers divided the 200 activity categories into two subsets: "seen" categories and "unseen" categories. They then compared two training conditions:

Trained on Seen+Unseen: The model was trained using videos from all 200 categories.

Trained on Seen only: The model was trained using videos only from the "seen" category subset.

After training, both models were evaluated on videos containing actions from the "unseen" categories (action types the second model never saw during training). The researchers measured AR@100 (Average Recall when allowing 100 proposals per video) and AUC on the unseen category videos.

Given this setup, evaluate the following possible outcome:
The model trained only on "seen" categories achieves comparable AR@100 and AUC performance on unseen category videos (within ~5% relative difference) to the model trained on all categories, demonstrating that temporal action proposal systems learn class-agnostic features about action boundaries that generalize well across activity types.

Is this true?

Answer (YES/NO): YES